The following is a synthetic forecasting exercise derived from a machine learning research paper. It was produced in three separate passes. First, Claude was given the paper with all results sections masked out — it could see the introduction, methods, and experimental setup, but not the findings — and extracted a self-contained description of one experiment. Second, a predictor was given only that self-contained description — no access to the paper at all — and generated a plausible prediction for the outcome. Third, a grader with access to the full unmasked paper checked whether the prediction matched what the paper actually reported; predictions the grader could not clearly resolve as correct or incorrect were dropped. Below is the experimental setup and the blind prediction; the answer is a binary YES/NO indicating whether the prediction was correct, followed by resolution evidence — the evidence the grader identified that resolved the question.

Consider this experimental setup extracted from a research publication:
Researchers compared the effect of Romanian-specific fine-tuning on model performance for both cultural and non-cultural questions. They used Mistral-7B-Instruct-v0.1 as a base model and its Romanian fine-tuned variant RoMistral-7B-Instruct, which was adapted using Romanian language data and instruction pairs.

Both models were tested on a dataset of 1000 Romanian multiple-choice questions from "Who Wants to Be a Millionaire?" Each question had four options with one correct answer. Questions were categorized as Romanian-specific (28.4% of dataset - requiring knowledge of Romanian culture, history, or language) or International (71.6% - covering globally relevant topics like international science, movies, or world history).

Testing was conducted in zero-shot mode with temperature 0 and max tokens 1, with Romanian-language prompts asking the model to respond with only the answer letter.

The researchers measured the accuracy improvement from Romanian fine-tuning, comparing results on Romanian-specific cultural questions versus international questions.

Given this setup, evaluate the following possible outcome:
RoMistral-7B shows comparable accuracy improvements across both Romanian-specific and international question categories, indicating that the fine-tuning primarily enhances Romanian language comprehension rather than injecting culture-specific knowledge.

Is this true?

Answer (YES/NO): NO